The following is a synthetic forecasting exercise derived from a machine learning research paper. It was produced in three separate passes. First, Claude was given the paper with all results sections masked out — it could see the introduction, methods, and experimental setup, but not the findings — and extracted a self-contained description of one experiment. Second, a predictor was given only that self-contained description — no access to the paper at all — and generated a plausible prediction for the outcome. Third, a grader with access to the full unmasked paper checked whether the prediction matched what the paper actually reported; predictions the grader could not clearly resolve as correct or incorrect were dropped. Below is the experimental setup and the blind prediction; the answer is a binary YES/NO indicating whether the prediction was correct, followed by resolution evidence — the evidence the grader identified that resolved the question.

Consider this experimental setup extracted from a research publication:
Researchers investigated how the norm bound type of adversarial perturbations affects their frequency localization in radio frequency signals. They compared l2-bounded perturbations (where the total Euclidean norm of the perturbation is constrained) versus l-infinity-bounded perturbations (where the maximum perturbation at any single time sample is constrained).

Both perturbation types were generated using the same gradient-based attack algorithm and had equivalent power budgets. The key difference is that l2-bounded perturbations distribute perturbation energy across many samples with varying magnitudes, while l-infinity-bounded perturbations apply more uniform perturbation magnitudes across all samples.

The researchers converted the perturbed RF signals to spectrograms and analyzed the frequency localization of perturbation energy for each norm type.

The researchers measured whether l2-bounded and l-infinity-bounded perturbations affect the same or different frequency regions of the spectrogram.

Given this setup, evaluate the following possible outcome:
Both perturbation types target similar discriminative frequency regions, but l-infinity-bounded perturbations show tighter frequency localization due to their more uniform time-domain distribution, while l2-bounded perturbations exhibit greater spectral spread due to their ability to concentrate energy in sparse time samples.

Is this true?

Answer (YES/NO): NO